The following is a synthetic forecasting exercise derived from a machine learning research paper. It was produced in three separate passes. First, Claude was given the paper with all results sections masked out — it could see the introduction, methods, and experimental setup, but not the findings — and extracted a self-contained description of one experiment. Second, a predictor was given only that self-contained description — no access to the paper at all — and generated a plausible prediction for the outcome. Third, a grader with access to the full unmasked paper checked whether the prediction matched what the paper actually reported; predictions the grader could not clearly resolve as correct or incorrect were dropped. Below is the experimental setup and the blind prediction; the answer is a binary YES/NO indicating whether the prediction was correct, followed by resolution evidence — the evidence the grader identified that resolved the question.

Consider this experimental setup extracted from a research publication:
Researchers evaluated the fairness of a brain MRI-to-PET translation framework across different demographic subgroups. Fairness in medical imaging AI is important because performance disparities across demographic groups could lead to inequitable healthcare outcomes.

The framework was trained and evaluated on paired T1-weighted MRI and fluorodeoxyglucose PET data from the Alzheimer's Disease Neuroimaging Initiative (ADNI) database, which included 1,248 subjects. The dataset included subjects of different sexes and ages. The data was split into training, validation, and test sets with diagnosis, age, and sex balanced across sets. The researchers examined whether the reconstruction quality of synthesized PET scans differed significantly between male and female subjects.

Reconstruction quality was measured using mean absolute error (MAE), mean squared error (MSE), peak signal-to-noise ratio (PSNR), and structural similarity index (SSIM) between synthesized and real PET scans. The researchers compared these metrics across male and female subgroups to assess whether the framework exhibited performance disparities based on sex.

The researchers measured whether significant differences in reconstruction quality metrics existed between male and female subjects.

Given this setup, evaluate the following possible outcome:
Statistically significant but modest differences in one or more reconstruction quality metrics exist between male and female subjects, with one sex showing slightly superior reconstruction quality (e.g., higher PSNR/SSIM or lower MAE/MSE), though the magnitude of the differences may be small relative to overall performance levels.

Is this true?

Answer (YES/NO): NO